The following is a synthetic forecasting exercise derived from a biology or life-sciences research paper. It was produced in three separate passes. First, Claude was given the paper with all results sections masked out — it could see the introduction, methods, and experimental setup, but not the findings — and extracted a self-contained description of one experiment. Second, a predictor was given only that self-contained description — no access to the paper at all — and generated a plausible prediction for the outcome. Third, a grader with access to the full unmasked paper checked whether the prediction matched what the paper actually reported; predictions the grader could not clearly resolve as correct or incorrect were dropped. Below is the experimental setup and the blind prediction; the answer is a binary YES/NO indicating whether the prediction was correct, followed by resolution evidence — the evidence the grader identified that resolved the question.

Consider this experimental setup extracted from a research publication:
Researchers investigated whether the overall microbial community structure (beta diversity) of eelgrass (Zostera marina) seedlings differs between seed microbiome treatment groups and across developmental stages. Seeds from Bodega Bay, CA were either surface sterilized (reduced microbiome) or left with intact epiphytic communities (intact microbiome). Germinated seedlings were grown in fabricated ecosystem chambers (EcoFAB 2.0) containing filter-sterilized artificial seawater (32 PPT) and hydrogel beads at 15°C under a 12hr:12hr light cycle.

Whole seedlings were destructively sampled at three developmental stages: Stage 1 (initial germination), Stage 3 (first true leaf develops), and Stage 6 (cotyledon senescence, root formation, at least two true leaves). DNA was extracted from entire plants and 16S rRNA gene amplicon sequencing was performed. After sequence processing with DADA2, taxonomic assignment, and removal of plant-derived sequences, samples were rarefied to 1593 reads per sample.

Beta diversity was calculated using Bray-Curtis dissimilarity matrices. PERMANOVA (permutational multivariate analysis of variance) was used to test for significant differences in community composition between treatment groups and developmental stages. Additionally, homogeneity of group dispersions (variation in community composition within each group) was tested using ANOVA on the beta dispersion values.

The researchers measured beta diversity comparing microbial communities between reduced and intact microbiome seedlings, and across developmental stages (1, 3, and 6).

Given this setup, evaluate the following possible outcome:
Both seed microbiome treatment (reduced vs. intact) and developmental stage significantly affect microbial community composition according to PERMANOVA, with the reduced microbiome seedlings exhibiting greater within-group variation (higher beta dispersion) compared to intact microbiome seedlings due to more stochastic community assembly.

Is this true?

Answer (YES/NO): YES